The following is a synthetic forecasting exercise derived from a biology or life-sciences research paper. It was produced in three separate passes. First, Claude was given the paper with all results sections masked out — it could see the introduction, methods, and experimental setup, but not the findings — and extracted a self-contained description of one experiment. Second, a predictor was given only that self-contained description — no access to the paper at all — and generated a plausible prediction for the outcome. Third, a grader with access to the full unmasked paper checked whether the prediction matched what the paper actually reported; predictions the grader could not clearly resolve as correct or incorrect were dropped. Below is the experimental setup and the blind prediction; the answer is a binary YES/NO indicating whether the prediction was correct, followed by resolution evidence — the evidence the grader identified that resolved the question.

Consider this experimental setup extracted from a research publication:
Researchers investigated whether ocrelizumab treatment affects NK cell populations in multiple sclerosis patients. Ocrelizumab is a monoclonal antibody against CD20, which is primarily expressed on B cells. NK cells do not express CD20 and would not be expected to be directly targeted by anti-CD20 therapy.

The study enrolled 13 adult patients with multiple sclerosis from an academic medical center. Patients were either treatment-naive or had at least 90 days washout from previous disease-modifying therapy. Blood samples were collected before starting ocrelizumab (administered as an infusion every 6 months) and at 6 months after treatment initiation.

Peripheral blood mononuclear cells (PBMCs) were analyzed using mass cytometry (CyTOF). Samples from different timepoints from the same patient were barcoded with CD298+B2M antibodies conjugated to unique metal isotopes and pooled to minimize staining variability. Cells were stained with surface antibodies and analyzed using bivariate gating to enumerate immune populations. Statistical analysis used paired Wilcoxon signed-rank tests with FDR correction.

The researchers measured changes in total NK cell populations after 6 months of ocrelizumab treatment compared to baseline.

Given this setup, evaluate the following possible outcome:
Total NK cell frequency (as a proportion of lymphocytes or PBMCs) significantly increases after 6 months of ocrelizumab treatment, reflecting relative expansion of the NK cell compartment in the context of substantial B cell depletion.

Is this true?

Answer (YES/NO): YES